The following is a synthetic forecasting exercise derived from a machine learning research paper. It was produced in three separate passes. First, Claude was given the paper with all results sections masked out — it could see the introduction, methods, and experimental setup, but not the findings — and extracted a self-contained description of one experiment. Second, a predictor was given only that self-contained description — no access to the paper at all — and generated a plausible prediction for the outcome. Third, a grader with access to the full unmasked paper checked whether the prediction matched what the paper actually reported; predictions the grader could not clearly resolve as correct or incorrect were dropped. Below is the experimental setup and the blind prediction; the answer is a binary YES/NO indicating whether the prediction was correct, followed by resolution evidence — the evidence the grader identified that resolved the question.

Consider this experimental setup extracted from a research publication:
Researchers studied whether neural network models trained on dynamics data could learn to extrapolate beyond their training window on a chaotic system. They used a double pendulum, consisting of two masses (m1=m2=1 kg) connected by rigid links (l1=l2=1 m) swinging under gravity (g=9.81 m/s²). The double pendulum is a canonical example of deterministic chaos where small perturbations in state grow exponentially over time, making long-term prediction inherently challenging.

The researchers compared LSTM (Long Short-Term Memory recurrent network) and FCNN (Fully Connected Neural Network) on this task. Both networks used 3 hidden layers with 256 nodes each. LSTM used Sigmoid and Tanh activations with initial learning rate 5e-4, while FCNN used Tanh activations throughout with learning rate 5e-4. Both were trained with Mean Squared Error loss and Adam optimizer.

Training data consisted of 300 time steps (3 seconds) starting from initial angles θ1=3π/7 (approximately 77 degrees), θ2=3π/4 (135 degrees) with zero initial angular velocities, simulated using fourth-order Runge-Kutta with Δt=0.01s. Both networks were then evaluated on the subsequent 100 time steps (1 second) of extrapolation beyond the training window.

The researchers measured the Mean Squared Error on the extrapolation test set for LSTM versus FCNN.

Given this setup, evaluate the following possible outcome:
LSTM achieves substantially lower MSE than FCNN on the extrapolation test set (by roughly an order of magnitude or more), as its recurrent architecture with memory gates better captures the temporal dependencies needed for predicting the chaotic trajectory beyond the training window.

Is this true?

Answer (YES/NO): NO